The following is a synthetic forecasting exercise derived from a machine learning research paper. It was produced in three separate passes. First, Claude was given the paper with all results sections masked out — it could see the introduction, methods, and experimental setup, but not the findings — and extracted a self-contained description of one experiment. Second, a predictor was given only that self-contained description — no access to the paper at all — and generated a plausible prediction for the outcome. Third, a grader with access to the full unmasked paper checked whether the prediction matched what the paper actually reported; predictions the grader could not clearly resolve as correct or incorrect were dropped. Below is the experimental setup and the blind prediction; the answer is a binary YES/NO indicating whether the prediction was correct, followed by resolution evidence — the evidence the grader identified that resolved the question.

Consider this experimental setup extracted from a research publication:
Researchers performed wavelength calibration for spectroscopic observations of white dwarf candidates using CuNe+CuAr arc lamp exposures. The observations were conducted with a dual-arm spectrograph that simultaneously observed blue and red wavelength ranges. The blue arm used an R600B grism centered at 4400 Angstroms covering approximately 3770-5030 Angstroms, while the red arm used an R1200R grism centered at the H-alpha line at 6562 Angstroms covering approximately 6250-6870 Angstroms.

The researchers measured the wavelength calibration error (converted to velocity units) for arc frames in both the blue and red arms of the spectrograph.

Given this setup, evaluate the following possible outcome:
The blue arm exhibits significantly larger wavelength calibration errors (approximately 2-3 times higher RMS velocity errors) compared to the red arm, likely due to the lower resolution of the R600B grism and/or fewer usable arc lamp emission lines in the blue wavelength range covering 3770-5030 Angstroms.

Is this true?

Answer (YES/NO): NO